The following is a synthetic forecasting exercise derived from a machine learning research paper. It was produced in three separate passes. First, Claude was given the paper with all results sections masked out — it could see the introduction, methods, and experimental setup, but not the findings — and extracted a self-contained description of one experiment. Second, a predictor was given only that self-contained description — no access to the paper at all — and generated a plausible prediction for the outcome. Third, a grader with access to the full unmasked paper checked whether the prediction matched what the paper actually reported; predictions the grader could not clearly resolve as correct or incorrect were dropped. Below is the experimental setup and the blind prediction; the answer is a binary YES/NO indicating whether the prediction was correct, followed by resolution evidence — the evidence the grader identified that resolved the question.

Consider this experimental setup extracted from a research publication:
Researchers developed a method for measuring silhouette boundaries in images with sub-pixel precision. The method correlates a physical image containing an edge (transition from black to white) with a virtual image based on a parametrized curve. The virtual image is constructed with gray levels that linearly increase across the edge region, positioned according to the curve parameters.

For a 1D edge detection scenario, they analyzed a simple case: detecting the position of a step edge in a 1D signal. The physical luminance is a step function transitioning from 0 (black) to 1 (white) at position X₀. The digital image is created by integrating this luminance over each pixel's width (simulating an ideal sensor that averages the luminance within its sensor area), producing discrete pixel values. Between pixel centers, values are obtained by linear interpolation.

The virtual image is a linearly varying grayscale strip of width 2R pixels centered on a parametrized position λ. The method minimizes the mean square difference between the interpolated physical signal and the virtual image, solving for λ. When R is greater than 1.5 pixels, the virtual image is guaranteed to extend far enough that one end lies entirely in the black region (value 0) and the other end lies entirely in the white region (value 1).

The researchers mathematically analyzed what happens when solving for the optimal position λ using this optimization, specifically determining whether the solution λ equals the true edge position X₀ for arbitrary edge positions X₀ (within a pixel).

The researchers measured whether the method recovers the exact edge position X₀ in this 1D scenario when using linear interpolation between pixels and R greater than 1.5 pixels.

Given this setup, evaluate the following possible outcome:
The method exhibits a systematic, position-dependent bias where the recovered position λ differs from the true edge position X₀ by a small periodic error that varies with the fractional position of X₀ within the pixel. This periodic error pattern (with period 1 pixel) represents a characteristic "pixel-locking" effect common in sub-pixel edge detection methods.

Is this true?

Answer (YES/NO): NO